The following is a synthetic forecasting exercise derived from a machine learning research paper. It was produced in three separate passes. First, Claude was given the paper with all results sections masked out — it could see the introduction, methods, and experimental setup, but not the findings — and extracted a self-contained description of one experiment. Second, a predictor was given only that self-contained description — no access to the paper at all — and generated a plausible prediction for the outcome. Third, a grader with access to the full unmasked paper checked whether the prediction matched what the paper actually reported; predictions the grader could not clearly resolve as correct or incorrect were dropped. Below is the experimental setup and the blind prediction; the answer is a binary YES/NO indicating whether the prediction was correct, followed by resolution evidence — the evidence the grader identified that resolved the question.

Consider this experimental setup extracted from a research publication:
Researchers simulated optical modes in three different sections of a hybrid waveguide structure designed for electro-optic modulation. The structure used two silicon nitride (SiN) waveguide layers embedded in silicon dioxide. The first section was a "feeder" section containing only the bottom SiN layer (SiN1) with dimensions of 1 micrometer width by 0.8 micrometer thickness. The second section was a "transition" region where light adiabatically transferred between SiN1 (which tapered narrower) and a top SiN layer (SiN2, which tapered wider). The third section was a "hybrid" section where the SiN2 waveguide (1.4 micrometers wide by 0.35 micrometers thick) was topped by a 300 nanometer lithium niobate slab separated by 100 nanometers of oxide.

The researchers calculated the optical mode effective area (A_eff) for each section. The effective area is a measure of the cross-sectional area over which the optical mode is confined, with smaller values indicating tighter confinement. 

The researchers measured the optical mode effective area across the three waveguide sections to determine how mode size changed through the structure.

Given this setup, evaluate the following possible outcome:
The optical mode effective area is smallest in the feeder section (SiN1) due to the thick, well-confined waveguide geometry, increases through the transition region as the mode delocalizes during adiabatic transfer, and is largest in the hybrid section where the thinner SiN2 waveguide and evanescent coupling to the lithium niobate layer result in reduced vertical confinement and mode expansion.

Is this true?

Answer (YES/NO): NO